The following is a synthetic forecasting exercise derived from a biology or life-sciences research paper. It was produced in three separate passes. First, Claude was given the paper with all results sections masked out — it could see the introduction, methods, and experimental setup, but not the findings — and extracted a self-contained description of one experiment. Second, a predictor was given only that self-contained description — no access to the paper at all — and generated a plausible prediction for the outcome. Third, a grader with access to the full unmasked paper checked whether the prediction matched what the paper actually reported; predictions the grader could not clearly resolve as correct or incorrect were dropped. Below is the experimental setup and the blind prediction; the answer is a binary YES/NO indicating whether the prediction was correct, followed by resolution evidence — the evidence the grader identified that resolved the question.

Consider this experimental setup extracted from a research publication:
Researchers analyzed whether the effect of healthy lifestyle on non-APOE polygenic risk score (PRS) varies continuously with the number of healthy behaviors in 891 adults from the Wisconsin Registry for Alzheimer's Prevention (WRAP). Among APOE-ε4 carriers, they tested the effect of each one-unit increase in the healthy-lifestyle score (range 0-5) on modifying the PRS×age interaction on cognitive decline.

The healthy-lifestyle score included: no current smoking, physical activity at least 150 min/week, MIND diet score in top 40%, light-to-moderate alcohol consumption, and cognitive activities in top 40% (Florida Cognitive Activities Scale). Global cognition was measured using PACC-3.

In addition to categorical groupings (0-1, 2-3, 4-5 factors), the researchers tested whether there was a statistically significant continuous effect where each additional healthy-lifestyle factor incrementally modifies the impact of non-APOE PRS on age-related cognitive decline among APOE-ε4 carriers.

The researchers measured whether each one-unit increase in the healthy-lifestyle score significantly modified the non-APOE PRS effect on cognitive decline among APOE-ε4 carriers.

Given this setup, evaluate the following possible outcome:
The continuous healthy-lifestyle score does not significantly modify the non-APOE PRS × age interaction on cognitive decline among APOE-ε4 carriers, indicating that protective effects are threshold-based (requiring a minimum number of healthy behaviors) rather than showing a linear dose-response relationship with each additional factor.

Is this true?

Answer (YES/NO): NO